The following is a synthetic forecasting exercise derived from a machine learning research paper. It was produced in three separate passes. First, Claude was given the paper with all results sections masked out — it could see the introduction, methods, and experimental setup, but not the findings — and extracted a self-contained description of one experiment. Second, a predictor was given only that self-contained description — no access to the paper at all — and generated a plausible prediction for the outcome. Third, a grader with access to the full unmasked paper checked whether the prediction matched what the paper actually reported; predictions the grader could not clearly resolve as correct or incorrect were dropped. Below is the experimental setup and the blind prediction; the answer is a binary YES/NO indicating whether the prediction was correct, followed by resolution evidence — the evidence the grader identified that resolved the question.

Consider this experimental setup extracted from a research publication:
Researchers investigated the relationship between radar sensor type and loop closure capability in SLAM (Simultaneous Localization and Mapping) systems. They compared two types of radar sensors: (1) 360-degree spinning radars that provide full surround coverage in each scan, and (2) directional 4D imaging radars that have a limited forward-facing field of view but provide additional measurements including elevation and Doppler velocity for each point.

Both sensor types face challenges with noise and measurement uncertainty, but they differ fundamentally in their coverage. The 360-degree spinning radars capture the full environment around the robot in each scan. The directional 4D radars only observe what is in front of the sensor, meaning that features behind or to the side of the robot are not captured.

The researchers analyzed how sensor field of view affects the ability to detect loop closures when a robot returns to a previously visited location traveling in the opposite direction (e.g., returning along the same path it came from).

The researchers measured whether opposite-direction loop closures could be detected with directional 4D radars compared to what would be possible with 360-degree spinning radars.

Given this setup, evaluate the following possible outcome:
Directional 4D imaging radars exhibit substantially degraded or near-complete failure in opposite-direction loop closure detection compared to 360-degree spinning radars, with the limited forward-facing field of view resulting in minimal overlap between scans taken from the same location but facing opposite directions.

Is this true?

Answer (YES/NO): YES